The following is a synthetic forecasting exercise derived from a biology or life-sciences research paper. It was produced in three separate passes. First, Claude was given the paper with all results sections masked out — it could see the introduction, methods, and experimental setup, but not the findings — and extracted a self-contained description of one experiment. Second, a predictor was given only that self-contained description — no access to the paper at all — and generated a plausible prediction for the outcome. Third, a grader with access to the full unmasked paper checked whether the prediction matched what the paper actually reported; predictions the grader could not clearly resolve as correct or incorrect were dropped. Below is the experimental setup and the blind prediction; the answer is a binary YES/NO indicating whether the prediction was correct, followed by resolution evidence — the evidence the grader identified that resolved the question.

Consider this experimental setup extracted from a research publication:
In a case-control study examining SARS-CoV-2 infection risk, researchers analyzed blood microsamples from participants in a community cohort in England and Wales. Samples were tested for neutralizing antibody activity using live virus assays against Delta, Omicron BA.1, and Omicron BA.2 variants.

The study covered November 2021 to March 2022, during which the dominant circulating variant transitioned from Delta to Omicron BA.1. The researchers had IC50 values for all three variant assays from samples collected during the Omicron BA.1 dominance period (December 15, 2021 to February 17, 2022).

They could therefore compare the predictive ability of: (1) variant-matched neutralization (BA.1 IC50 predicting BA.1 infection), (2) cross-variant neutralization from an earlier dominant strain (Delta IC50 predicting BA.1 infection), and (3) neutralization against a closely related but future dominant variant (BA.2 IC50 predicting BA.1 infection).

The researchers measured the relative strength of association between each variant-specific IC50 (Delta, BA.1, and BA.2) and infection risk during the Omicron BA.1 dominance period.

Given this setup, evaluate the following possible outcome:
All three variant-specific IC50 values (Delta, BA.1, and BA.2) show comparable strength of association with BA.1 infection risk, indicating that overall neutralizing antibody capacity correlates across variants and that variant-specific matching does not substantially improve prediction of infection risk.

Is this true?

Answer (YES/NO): NO